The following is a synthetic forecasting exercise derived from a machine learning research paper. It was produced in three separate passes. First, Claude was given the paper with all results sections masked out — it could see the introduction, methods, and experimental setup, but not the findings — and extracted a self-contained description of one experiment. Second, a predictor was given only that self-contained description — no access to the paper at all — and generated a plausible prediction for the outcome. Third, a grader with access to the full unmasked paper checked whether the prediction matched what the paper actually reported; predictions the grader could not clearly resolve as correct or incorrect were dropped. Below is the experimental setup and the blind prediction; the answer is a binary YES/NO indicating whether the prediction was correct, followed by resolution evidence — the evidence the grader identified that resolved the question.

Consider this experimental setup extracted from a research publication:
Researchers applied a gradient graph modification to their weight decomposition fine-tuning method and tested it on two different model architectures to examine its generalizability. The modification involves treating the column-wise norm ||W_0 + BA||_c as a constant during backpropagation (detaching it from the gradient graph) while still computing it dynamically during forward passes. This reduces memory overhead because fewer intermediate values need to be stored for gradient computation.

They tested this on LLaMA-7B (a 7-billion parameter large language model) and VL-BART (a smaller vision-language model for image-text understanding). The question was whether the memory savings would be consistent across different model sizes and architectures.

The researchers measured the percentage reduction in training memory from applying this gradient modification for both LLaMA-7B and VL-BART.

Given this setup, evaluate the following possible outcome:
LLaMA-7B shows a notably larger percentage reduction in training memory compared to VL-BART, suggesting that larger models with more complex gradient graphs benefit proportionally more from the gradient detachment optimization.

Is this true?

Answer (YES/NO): YES